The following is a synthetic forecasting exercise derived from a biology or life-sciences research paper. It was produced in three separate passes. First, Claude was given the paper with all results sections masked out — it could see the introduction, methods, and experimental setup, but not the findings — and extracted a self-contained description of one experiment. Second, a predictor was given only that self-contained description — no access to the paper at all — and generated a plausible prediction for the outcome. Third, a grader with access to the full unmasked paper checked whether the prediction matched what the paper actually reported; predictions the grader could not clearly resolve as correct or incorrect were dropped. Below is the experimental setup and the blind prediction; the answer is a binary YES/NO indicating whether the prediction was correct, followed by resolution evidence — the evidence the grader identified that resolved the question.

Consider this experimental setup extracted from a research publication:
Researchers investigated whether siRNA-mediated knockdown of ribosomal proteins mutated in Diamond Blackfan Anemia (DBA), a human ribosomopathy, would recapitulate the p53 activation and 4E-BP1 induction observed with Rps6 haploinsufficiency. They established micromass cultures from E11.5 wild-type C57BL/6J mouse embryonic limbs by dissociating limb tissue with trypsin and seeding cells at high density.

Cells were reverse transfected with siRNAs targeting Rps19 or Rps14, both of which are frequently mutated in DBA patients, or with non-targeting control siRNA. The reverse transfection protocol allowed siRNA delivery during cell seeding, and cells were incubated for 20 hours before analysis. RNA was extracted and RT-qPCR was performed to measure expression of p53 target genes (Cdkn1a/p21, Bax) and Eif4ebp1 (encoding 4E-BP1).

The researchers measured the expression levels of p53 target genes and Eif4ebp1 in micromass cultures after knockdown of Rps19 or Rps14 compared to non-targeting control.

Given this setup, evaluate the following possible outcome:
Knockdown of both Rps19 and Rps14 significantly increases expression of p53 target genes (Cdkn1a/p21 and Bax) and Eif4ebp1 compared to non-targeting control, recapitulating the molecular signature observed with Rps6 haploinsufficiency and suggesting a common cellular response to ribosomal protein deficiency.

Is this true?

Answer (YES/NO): YES